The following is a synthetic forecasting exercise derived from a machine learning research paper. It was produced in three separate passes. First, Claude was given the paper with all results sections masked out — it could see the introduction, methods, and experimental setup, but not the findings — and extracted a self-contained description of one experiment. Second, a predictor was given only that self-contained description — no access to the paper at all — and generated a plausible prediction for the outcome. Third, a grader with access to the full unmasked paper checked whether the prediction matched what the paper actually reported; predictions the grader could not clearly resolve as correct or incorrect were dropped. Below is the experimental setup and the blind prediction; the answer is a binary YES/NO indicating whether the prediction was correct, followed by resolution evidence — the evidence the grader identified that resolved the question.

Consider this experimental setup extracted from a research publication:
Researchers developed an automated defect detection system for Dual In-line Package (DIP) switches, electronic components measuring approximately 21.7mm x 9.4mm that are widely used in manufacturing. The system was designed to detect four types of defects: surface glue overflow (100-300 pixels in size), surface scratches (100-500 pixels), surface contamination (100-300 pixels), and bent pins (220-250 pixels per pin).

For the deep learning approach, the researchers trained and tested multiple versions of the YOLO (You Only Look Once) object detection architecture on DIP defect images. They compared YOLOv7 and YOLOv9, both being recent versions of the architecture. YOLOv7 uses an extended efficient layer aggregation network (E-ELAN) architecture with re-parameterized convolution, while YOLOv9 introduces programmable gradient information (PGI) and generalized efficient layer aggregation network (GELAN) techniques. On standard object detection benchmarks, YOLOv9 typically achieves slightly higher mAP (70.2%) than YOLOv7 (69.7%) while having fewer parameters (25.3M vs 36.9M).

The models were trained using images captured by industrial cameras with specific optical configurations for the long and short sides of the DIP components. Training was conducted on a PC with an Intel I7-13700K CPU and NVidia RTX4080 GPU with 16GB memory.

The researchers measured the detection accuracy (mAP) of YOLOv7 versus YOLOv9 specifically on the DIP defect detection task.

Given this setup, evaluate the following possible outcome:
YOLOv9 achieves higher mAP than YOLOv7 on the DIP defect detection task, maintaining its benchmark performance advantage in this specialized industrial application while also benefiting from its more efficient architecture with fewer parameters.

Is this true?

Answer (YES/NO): NO